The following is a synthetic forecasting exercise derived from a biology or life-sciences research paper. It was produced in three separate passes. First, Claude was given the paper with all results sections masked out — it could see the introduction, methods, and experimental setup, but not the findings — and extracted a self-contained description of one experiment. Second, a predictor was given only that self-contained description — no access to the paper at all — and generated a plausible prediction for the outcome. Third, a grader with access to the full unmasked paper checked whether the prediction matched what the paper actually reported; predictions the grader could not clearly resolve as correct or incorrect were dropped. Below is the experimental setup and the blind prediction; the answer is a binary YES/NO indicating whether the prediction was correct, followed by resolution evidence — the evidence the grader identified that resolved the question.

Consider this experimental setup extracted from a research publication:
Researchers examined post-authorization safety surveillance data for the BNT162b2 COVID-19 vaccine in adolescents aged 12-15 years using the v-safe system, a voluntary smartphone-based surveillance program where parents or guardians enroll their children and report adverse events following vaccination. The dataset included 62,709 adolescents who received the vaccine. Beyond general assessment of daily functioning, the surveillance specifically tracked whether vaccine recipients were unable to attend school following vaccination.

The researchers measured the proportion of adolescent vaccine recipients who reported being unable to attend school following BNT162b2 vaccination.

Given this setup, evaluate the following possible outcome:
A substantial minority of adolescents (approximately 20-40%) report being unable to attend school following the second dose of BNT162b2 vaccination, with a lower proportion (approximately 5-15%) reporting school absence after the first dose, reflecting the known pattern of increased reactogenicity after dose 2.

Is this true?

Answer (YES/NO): NO